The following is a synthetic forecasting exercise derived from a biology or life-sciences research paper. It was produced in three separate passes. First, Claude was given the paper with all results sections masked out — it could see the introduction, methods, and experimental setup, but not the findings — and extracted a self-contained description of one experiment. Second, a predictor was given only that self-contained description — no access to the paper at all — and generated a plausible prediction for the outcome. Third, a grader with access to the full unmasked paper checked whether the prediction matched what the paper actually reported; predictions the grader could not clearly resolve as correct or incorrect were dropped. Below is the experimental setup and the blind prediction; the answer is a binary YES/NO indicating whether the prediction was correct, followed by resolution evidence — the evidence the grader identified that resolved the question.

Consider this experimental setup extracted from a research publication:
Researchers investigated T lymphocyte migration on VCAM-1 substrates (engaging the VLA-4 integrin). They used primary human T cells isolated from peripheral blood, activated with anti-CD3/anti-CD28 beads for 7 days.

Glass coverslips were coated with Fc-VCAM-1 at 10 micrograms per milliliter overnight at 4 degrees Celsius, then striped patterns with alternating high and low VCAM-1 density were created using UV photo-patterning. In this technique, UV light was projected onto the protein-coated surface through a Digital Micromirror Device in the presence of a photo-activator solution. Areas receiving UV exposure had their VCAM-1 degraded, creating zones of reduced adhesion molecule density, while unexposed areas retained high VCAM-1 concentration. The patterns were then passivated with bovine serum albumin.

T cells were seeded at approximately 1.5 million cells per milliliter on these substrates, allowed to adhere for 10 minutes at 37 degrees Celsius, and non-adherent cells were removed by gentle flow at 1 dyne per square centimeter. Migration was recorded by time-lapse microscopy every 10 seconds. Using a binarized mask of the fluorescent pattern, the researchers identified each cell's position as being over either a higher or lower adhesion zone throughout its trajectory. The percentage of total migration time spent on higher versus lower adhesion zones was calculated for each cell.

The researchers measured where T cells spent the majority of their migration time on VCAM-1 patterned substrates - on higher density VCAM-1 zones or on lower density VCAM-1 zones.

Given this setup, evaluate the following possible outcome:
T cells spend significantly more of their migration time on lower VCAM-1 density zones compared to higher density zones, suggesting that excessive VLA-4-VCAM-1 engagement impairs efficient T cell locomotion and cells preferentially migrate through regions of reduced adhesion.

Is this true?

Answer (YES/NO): NO